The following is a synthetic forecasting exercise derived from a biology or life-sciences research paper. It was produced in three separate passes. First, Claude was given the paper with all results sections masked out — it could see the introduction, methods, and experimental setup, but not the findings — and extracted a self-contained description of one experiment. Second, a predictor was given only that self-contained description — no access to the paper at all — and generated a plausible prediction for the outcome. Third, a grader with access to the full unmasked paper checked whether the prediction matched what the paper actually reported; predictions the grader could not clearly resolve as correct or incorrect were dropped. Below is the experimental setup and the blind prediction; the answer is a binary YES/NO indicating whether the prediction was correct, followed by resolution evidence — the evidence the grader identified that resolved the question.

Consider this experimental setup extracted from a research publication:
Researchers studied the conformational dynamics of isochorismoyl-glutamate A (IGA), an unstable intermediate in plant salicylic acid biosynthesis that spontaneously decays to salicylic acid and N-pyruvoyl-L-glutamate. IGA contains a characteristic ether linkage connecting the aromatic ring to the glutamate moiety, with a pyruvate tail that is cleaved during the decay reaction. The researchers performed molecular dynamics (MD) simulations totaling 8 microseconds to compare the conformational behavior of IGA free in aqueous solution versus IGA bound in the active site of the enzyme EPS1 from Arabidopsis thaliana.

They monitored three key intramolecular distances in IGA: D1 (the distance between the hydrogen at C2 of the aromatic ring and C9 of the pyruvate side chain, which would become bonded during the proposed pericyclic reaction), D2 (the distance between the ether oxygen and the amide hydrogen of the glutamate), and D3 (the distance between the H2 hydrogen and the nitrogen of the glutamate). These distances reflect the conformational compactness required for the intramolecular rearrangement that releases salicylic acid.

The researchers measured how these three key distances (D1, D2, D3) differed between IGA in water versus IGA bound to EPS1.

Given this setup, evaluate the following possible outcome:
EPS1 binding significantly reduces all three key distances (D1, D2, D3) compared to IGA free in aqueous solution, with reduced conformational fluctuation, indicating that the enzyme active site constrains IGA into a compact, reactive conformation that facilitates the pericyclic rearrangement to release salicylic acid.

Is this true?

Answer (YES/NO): NO